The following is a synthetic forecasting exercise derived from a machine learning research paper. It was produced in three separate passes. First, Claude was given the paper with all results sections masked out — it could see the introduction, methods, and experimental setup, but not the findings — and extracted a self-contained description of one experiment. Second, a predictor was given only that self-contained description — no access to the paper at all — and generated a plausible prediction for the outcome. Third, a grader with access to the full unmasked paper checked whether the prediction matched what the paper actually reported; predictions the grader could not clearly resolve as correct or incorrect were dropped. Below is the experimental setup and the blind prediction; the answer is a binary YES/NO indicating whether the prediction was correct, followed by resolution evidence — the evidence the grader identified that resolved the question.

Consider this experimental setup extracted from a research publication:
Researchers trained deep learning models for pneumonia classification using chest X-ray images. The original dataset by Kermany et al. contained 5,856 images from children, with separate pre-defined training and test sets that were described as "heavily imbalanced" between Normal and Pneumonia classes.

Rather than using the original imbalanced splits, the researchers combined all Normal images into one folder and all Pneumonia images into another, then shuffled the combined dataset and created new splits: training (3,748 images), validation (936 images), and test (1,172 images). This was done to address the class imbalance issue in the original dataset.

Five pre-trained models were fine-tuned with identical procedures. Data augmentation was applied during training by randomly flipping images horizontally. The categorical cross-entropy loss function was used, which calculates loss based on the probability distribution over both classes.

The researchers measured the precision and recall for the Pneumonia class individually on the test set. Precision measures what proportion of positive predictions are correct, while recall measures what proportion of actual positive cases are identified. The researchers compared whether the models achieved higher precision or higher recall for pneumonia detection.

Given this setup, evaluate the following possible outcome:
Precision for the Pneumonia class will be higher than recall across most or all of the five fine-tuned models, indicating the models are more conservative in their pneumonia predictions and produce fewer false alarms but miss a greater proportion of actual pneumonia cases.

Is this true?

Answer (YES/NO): NO